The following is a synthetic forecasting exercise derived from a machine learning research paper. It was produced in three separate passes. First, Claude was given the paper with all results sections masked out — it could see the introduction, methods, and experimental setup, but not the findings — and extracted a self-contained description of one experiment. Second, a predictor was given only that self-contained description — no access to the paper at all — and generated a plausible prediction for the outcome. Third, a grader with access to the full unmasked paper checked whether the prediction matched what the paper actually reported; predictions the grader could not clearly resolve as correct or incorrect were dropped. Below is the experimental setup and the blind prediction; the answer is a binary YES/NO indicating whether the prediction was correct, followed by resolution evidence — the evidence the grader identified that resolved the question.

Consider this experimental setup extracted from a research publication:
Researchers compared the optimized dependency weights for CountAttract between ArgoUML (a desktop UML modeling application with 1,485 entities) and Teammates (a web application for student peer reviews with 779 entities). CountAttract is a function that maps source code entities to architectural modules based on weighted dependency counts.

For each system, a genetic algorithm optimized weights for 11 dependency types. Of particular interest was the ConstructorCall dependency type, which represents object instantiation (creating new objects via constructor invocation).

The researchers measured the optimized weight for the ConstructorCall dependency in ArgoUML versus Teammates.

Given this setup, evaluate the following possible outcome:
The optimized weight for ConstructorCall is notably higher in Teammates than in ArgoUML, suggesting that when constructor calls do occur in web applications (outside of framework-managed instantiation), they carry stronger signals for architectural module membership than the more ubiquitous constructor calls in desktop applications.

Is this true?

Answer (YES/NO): NO